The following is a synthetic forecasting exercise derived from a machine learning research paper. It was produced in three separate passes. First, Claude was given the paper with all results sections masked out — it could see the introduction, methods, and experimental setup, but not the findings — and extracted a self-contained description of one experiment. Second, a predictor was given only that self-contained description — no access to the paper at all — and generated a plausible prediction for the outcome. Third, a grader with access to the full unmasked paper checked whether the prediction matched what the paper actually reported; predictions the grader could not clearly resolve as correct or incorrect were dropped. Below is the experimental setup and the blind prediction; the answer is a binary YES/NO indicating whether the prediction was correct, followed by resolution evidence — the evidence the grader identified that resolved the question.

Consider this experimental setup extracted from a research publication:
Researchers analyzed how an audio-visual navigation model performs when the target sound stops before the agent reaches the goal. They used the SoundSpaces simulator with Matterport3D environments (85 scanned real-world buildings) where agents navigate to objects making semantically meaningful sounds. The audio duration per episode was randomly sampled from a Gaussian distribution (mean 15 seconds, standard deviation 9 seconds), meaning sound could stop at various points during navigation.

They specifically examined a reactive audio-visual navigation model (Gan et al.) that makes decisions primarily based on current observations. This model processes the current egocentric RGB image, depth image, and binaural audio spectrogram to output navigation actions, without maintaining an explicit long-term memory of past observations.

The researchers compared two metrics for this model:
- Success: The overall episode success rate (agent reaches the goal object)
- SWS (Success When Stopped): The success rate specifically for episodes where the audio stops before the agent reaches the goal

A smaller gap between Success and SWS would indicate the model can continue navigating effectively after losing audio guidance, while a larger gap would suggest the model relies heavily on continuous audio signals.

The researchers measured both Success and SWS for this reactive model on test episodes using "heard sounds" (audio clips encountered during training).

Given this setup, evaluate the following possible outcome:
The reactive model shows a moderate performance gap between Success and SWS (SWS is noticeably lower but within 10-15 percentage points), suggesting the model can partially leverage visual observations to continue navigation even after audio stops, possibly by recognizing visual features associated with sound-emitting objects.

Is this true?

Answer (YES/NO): NO